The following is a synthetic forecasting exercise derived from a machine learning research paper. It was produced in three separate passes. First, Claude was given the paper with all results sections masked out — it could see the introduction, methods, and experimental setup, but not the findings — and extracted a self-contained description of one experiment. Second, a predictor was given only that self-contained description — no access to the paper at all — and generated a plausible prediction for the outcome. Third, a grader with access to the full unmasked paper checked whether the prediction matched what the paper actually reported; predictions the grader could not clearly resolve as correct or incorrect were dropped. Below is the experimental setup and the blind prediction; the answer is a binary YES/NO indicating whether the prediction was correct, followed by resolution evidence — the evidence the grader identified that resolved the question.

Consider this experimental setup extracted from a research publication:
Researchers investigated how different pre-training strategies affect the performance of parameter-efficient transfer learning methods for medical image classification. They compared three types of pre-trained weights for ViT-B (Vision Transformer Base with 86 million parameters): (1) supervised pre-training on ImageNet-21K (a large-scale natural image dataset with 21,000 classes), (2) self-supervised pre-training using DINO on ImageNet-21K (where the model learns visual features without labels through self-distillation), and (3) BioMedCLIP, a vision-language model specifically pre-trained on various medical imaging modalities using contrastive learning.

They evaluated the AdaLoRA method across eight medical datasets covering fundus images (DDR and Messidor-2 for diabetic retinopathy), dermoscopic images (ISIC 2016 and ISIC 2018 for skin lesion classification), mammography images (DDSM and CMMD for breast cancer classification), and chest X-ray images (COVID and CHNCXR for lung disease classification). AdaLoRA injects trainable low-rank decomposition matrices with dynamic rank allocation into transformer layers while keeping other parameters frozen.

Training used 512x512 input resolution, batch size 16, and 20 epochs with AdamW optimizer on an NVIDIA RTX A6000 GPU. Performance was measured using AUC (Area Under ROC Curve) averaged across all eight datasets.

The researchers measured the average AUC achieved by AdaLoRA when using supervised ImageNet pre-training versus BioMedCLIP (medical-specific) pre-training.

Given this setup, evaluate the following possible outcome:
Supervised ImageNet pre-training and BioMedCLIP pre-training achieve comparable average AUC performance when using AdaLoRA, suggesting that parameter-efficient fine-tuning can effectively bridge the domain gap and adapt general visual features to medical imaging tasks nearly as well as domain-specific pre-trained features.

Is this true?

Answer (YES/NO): NO